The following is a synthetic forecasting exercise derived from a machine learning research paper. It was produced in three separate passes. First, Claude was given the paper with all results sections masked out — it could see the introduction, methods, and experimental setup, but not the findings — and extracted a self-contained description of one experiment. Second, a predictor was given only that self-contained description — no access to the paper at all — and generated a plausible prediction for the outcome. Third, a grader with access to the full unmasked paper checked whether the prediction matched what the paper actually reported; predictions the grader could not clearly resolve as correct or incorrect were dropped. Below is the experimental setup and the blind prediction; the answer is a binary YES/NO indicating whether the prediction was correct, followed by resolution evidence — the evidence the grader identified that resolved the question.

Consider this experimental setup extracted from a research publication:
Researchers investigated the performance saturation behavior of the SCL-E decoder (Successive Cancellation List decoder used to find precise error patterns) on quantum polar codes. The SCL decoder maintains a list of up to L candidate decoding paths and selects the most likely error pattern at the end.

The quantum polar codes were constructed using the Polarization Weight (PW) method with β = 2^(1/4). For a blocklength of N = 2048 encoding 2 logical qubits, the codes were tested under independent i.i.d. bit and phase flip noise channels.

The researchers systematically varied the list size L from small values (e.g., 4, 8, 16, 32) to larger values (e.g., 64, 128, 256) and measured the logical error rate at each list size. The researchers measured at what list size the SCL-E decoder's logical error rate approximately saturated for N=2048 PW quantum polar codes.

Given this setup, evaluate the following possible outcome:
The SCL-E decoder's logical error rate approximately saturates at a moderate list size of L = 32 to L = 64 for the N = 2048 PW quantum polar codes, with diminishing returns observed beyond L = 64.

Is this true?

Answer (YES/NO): YES